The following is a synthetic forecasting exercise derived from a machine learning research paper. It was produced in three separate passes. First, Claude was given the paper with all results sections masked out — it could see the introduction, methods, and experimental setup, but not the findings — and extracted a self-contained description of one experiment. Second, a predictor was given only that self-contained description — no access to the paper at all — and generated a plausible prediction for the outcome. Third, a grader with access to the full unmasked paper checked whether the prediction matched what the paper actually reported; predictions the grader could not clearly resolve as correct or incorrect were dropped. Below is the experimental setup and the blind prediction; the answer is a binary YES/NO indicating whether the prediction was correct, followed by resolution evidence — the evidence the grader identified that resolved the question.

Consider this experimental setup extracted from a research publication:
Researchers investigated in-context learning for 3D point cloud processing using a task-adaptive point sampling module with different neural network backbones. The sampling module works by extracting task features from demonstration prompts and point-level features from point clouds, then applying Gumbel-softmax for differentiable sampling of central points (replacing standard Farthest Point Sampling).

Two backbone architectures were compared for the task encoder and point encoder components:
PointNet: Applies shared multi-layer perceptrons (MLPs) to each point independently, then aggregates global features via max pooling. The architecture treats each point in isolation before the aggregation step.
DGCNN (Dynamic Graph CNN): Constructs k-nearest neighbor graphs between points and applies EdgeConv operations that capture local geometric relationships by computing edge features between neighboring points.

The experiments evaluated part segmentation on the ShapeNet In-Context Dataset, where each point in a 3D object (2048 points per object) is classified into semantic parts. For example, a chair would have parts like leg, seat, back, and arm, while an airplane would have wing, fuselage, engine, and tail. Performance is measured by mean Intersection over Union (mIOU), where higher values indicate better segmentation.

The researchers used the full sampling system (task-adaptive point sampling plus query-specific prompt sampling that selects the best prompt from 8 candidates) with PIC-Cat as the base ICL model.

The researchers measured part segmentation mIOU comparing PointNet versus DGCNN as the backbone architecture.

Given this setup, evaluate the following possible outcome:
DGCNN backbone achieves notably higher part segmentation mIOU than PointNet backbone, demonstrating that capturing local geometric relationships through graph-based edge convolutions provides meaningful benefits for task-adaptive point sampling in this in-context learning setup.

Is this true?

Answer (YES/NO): NO